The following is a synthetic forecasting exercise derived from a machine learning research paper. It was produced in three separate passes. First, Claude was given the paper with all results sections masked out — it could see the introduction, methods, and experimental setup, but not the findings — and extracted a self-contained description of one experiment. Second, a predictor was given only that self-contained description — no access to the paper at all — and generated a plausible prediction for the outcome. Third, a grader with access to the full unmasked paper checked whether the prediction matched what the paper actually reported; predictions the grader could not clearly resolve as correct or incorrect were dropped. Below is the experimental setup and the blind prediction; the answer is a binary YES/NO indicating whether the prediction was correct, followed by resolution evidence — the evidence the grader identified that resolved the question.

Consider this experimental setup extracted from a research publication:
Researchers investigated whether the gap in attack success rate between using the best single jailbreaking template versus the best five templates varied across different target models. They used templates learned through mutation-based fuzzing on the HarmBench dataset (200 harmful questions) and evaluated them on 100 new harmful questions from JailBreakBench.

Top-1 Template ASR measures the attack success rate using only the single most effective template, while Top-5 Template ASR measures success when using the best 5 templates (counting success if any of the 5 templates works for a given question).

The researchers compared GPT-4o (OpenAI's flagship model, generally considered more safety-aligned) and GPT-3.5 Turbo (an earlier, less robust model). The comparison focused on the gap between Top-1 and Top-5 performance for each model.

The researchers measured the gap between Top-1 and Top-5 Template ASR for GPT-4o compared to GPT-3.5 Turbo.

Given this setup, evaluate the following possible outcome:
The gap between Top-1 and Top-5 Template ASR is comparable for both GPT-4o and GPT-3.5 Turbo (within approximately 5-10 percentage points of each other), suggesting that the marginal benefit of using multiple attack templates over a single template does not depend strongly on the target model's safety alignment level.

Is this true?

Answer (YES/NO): NO